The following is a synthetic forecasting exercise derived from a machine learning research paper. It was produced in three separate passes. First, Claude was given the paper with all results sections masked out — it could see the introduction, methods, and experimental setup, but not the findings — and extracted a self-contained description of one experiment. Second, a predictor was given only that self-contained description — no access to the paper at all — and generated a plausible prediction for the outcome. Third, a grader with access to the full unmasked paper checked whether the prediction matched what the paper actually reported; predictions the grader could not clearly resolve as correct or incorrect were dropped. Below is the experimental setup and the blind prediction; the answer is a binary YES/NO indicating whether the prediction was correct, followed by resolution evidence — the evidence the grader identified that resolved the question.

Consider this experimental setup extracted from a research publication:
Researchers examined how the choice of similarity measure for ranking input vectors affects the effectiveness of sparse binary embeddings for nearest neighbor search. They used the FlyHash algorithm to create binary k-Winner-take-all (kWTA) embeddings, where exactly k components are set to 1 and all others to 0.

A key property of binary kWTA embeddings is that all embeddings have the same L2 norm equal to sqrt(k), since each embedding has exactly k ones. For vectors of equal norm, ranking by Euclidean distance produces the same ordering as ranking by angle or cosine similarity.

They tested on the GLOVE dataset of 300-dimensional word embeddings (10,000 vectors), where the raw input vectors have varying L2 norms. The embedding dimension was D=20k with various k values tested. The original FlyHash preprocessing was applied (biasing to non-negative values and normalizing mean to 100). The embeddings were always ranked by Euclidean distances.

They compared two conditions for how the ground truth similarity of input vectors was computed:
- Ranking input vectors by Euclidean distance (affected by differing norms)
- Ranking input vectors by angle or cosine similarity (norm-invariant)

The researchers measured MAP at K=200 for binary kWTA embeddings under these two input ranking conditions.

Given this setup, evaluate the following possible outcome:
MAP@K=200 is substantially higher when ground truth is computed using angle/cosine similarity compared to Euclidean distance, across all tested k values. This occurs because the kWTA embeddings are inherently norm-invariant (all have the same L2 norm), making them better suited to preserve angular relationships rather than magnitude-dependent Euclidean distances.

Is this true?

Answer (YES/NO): YES